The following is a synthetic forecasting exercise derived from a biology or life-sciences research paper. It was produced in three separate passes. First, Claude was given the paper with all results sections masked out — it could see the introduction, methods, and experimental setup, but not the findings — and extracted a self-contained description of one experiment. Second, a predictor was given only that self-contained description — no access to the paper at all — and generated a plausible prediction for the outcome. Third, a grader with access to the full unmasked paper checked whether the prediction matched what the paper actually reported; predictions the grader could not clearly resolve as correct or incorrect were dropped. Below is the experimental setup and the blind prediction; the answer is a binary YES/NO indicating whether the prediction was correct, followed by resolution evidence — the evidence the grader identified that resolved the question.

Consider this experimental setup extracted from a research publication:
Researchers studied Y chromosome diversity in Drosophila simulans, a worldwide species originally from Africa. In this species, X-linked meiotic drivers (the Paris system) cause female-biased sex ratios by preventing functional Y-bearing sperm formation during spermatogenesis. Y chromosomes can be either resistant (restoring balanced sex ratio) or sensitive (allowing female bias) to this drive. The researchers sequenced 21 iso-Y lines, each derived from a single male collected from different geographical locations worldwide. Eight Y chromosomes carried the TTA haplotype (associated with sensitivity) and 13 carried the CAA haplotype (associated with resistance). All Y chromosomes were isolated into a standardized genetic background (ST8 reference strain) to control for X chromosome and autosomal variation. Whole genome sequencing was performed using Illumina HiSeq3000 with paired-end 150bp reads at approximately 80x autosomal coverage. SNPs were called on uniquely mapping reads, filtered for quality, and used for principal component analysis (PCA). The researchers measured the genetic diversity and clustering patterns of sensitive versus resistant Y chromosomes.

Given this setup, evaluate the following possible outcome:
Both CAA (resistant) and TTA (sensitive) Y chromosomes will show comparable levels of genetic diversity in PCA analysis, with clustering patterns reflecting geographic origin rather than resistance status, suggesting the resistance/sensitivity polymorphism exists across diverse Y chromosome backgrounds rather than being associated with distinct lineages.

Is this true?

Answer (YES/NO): NO